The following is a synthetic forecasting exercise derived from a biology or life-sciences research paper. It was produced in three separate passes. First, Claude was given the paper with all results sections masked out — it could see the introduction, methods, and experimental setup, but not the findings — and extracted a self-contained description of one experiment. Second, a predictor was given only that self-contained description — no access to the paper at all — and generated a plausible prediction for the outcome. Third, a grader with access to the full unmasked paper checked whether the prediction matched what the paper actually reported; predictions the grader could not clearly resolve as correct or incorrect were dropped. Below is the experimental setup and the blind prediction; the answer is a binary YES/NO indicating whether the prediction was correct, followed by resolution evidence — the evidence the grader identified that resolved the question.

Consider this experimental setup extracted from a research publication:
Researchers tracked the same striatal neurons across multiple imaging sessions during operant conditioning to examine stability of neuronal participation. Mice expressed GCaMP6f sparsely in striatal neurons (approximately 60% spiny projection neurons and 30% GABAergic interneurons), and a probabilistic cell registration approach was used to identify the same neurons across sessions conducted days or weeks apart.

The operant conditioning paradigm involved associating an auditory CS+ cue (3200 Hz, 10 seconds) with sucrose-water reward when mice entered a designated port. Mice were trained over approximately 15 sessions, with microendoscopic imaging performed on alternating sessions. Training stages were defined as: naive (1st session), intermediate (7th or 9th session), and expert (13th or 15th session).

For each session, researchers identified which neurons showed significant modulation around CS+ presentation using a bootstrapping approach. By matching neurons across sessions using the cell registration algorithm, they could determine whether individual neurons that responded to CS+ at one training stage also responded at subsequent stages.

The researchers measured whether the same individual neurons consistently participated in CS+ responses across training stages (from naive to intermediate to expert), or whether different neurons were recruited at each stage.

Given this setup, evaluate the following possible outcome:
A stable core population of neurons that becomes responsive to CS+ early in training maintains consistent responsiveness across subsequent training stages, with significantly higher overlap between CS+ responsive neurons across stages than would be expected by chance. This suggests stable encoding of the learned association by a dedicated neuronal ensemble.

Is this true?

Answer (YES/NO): NO